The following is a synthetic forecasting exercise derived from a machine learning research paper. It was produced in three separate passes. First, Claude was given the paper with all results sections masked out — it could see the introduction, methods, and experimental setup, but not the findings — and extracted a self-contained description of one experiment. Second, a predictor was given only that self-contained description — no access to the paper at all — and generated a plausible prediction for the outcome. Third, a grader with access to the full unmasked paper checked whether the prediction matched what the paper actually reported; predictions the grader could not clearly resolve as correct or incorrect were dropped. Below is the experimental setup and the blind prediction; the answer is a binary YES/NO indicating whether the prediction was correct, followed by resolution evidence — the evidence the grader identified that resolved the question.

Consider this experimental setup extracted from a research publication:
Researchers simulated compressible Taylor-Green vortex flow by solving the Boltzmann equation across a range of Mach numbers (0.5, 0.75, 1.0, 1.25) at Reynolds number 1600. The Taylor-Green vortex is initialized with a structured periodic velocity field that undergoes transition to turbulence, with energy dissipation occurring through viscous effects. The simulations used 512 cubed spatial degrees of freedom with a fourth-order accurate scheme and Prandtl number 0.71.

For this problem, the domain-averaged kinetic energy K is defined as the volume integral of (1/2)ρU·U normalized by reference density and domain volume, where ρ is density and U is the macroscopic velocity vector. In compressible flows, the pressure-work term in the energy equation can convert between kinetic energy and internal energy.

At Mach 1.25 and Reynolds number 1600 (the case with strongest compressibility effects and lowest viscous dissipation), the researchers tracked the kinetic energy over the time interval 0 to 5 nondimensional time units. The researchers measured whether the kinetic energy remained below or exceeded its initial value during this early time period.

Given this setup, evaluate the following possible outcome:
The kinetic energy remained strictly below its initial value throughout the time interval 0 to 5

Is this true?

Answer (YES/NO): NO